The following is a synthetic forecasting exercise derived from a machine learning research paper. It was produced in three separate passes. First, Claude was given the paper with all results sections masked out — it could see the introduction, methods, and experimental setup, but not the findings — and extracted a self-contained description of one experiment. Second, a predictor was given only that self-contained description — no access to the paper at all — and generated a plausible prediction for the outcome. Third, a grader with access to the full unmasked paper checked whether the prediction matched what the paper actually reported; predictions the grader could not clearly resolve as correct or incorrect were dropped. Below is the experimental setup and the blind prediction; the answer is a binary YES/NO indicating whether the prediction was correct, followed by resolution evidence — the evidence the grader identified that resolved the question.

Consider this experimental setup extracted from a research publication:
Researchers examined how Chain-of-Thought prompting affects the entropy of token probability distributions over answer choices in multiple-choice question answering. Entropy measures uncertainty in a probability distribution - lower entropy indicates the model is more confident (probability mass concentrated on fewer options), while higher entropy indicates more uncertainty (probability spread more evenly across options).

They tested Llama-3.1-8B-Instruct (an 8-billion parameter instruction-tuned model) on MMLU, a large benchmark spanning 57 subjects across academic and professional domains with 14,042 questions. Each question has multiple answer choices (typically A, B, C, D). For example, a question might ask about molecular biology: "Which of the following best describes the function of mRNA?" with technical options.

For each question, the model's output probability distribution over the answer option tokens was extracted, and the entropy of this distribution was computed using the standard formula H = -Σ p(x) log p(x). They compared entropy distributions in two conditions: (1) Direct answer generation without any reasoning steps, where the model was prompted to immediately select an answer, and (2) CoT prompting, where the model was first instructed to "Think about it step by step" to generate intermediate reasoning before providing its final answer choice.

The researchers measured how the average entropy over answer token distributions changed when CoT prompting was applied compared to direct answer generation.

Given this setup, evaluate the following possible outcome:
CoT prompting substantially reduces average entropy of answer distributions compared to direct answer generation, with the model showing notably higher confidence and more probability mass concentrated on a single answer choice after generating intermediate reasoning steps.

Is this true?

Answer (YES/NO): YES